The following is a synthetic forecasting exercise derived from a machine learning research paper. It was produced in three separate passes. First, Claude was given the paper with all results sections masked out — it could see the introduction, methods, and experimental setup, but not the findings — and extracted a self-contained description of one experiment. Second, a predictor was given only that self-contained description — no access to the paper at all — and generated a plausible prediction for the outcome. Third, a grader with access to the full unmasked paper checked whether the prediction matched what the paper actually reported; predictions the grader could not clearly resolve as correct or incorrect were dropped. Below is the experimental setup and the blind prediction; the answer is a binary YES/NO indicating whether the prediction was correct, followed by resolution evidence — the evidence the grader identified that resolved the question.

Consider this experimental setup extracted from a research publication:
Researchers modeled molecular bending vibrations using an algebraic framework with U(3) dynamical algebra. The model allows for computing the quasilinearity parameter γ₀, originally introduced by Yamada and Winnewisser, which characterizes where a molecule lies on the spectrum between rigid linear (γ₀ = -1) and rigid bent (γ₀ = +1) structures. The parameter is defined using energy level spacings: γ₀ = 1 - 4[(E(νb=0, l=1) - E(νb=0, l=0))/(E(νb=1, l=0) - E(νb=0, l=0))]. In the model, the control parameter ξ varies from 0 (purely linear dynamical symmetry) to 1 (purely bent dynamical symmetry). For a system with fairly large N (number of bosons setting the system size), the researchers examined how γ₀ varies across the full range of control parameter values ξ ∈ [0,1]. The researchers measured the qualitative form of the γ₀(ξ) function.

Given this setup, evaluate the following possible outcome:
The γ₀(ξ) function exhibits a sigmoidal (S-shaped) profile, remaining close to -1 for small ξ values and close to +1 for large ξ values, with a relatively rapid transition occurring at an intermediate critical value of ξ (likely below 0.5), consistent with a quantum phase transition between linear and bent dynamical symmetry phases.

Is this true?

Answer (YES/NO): YES